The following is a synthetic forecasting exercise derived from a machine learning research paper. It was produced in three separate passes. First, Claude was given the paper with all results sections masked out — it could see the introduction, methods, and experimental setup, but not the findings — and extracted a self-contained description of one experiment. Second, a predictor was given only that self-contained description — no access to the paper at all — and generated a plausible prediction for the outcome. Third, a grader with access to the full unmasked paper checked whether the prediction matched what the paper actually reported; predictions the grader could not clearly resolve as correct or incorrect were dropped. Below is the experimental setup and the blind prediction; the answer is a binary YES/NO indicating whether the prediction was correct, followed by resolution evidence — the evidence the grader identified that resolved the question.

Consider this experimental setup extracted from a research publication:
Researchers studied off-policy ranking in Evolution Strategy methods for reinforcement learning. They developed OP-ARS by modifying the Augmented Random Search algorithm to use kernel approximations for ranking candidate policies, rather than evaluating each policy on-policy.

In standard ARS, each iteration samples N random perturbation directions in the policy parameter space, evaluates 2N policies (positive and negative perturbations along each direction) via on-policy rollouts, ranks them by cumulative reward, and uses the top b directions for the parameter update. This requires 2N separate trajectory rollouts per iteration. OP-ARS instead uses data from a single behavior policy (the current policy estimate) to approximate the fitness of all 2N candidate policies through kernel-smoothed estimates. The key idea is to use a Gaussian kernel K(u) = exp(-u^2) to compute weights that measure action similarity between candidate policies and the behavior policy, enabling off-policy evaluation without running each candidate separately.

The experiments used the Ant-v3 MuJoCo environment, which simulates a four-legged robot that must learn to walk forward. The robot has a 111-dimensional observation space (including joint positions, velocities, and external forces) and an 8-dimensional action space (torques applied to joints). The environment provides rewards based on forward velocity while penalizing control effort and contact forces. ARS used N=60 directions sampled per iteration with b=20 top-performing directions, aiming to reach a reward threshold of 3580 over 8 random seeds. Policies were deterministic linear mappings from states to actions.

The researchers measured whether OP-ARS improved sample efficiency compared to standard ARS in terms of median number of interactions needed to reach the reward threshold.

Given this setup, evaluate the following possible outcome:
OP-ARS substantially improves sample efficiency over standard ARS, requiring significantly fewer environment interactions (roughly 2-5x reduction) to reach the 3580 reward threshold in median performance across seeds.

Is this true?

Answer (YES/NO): NO